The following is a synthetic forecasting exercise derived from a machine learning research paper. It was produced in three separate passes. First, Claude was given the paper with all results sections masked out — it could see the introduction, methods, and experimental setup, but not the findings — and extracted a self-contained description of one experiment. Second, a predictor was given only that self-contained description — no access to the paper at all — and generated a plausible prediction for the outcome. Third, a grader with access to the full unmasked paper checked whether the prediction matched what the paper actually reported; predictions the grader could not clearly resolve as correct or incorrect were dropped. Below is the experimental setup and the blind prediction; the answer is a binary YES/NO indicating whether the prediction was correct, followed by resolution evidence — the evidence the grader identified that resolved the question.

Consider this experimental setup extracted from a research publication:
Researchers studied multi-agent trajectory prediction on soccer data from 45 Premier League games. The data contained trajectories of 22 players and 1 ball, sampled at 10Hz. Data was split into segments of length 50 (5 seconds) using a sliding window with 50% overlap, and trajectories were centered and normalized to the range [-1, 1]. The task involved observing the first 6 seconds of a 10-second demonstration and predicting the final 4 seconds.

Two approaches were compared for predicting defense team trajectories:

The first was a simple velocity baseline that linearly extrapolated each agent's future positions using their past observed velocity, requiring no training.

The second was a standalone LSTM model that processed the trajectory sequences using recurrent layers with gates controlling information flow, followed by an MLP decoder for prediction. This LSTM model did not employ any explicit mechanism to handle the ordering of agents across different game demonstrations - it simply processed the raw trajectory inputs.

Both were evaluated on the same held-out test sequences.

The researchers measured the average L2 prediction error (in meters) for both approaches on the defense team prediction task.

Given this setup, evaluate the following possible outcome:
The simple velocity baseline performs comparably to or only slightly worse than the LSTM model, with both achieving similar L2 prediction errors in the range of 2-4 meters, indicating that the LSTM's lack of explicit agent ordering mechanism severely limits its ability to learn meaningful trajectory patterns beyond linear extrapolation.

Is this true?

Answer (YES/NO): NO